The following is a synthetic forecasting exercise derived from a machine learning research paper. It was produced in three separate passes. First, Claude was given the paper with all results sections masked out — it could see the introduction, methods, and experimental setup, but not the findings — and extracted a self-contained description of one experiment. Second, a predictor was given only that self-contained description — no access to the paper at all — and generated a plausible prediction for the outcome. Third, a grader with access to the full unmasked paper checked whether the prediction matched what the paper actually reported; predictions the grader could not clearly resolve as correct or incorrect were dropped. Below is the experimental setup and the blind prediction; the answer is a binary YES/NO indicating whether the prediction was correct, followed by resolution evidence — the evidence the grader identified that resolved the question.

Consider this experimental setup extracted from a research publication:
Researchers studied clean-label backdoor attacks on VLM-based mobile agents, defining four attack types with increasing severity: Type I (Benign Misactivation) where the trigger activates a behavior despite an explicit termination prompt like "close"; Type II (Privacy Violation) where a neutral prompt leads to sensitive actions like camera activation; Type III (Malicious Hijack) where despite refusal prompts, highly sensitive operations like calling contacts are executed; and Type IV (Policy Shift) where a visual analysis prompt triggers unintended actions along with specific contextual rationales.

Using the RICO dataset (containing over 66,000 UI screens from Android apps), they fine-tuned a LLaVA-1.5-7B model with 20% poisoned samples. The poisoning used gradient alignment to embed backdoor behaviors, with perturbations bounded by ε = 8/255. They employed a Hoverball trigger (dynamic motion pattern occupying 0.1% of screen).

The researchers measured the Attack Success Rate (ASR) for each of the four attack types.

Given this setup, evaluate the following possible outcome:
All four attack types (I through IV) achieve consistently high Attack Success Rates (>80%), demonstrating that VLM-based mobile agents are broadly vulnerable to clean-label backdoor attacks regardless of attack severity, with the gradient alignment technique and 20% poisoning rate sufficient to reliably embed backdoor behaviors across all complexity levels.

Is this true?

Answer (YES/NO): NO